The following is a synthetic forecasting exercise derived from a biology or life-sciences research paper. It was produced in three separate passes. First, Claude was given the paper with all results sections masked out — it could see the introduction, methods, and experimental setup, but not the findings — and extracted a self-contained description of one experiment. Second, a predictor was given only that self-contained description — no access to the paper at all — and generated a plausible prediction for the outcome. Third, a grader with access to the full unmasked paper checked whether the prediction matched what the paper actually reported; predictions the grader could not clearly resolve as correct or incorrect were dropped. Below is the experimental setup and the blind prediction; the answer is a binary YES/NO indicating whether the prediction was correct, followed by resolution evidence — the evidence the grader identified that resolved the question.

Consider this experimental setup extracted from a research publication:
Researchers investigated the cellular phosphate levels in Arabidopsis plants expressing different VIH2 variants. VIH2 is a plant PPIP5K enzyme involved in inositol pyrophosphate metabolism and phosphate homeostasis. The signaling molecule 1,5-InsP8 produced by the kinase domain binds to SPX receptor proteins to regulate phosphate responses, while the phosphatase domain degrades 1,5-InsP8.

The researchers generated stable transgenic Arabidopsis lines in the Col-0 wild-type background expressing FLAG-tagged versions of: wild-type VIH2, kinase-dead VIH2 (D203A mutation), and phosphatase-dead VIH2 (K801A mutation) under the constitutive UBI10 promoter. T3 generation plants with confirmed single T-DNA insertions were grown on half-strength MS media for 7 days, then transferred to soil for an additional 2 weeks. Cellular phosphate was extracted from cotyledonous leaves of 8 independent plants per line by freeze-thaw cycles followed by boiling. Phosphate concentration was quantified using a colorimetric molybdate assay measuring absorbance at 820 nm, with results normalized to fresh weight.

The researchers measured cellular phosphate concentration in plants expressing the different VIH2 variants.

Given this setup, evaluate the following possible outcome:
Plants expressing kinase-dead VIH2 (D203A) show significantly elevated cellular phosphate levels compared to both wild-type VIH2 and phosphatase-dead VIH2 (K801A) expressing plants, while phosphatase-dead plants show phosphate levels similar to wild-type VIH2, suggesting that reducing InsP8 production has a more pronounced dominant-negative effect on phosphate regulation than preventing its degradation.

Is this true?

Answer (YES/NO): NO